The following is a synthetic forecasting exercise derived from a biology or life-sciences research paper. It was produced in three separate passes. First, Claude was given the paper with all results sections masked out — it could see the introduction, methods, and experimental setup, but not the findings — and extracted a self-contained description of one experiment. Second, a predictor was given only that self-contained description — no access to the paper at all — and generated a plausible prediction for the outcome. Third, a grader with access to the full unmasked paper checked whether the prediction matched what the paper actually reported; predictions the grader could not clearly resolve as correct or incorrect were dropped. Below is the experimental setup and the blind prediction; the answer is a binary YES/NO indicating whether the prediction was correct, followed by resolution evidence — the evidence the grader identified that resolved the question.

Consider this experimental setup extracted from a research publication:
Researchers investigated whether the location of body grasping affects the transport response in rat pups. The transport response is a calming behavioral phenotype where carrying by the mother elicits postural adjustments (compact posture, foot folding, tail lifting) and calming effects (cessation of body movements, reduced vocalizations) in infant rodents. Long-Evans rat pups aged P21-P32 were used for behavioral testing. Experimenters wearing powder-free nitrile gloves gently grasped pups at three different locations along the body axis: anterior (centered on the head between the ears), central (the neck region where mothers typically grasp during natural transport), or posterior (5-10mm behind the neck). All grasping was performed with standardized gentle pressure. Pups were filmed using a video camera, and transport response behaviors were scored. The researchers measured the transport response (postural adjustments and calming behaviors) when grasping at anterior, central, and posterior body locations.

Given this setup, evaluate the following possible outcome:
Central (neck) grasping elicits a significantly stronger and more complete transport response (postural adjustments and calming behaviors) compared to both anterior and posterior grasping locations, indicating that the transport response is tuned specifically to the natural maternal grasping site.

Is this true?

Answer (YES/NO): NO